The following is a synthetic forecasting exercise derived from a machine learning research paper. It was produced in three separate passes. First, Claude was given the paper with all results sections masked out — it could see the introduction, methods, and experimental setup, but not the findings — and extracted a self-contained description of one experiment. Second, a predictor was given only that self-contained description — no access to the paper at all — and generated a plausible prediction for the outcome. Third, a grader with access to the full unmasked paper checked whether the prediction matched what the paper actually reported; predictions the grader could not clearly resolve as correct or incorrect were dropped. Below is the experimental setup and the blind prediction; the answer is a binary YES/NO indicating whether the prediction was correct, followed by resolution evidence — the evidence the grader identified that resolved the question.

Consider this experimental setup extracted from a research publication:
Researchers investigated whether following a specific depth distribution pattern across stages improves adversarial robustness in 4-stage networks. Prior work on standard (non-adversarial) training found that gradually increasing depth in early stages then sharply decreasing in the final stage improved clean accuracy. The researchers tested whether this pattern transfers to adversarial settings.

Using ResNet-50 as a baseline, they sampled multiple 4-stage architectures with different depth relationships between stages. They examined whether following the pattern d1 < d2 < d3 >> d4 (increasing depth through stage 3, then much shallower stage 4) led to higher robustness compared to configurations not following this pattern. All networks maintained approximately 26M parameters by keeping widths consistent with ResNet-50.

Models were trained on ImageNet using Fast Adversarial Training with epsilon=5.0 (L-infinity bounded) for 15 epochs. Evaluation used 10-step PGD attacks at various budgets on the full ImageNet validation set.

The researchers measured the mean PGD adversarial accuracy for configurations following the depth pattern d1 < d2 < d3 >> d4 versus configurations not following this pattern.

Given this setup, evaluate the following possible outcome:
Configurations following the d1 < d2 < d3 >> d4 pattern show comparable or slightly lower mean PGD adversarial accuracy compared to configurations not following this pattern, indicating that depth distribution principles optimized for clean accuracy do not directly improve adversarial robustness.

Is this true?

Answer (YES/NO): NO